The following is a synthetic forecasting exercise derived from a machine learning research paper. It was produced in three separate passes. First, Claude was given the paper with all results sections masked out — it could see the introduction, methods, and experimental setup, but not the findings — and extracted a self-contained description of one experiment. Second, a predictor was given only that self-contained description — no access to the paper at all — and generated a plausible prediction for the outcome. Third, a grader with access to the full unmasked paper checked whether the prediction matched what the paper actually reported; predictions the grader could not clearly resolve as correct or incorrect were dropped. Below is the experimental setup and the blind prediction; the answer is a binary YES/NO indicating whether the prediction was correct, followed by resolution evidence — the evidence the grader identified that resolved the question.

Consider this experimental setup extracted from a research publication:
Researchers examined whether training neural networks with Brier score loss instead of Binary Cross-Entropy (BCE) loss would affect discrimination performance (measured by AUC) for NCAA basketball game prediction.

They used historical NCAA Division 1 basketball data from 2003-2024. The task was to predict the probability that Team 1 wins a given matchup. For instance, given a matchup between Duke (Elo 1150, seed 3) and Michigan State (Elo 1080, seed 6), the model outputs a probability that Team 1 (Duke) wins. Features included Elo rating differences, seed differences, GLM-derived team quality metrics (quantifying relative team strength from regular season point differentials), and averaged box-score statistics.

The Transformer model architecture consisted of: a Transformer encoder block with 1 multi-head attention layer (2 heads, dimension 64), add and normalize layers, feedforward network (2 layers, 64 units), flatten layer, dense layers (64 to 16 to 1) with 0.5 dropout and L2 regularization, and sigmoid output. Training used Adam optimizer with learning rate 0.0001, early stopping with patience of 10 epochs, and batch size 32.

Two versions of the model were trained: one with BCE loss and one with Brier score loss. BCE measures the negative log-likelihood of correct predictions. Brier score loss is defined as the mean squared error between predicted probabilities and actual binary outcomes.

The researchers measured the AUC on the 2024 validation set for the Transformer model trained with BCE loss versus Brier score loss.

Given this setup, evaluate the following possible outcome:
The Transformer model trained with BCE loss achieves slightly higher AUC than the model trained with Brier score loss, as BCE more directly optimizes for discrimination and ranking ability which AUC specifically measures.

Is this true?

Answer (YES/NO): YES